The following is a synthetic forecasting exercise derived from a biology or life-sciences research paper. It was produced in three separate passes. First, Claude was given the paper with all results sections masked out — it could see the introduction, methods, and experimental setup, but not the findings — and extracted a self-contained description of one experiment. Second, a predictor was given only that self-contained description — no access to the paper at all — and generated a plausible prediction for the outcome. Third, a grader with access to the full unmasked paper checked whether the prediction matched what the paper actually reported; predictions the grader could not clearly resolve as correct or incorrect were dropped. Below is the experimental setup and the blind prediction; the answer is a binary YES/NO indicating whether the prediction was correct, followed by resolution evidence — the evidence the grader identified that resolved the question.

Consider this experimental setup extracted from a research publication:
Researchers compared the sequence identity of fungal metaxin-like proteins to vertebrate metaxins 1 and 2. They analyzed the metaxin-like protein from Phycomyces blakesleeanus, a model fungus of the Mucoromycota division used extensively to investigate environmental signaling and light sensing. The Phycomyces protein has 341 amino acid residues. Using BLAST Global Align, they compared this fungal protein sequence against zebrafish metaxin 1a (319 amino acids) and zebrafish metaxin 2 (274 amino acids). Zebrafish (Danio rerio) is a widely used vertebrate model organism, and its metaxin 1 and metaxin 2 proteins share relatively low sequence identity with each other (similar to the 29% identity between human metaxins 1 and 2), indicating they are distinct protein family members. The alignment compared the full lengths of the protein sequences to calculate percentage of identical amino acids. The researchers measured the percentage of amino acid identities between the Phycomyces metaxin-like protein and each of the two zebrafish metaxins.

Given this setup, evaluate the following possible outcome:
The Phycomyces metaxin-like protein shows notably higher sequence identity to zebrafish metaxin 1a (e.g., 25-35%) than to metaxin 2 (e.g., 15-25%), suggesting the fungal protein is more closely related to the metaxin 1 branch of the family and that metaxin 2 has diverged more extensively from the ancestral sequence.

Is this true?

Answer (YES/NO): YES